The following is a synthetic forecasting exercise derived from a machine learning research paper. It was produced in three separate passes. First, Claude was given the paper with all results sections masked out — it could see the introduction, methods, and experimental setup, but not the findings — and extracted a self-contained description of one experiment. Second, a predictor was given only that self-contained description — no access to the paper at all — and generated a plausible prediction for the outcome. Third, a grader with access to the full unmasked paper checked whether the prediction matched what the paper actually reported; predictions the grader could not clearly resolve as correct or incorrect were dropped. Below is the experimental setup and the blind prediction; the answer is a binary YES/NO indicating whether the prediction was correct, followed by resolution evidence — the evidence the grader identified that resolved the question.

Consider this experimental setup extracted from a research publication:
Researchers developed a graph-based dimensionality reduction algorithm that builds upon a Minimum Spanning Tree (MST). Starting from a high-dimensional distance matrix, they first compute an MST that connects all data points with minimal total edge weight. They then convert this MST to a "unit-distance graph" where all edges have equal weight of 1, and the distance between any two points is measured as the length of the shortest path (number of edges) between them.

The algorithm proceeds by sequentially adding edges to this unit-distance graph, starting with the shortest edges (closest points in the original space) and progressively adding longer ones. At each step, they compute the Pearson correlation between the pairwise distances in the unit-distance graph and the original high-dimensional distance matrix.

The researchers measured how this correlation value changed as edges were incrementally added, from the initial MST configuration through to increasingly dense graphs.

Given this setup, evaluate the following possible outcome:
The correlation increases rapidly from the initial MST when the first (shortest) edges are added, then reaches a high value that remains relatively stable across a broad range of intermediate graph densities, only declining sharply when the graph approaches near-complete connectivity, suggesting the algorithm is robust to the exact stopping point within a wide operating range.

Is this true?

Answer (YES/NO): NO